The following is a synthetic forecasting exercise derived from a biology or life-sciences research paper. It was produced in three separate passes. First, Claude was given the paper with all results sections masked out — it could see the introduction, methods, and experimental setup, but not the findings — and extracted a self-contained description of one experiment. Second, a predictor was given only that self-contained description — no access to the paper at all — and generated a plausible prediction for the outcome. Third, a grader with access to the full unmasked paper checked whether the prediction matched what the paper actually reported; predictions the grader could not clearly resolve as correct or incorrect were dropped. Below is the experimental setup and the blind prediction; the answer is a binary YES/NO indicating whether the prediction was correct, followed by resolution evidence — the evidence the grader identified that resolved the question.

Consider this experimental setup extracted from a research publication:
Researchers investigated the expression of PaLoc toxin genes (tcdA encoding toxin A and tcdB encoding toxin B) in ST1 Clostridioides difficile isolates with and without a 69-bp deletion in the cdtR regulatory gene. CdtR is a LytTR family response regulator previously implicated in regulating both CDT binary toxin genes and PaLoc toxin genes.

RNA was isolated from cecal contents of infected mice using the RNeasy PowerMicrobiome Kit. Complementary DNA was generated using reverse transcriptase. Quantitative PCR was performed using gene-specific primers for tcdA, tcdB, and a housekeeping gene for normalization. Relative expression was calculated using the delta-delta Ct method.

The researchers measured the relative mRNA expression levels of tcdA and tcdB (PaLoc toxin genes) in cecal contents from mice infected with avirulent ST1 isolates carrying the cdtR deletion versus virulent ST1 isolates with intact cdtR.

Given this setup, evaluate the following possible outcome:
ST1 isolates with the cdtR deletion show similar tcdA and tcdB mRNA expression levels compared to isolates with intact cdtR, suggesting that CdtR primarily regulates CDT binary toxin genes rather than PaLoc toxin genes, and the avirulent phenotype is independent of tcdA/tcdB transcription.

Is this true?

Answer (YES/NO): NO